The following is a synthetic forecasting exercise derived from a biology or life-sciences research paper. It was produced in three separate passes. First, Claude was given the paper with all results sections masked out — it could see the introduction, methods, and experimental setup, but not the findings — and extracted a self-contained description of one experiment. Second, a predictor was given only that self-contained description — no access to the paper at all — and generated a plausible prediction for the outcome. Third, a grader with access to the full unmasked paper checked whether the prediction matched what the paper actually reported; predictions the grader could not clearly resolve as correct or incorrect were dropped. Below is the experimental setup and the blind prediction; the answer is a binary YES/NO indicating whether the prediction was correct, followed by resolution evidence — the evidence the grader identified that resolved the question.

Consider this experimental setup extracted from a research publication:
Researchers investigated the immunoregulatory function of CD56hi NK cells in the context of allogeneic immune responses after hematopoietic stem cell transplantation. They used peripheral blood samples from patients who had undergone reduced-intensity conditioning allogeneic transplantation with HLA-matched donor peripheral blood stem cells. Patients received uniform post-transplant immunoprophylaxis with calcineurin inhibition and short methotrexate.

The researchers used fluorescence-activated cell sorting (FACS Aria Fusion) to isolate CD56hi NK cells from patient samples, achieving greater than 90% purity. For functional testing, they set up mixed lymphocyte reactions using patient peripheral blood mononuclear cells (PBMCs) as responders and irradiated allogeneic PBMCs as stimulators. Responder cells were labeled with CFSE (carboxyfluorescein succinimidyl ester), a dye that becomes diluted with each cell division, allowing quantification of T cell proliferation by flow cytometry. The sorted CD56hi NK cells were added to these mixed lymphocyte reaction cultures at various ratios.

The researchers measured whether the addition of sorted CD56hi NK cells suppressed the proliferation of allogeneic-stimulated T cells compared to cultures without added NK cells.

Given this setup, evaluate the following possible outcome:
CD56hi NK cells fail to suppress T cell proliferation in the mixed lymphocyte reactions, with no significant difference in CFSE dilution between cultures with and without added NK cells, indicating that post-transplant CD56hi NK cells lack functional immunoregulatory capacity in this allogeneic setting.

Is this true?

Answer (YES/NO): NO